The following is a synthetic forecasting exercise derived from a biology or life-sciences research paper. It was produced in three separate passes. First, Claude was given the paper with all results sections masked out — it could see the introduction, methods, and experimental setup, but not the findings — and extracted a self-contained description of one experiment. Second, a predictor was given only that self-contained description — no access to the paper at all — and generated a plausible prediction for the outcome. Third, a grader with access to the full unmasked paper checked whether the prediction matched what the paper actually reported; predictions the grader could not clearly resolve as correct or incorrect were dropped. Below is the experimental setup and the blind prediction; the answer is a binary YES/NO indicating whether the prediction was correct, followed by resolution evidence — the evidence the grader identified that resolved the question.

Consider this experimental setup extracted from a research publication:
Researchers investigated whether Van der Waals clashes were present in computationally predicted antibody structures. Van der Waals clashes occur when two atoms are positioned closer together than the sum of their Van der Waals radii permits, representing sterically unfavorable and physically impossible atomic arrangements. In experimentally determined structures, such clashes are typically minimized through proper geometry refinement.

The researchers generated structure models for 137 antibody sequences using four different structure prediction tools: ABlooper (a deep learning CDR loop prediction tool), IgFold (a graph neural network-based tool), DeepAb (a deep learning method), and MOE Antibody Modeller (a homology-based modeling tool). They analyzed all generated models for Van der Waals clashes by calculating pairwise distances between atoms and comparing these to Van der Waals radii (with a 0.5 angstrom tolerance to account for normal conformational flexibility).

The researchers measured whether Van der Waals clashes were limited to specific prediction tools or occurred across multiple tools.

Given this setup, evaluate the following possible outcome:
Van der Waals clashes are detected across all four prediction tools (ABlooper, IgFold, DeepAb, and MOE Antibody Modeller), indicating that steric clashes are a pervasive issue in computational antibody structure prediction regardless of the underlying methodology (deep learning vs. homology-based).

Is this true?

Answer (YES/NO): YES